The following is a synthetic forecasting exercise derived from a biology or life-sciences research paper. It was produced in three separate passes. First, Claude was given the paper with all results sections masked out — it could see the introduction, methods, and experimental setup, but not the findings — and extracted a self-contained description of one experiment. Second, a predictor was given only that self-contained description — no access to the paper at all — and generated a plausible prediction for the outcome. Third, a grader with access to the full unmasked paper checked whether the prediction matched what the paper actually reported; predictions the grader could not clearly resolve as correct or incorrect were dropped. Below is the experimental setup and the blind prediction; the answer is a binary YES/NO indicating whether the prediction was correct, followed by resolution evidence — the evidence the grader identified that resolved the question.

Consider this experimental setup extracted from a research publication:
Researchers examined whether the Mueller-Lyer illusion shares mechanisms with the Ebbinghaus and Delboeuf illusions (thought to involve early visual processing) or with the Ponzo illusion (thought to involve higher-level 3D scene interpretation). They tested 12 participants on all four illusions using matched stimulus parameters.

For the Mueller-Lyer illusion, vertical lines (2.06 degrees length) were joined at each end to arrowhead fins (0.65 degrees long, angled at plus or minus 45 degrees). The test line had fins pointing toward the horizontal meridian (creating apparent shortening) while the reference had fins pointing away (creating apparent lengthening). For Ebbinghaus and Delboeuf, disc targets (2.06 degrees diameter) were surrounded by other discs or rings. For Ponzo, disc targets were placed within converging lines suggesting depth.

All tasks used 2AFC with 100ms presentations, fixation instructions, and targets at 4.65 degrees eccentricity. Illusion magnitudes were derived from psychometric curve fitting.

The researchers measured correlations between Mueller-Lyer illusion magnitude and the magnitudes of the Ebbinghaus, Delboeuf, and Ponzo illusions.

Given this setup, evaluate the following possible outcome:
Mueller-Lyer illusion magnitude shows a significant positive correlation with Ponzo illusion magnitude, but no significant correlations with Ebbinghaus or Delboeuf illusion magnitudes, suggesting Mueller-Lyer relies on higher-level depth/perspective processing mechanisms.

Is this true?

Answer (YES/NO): NO